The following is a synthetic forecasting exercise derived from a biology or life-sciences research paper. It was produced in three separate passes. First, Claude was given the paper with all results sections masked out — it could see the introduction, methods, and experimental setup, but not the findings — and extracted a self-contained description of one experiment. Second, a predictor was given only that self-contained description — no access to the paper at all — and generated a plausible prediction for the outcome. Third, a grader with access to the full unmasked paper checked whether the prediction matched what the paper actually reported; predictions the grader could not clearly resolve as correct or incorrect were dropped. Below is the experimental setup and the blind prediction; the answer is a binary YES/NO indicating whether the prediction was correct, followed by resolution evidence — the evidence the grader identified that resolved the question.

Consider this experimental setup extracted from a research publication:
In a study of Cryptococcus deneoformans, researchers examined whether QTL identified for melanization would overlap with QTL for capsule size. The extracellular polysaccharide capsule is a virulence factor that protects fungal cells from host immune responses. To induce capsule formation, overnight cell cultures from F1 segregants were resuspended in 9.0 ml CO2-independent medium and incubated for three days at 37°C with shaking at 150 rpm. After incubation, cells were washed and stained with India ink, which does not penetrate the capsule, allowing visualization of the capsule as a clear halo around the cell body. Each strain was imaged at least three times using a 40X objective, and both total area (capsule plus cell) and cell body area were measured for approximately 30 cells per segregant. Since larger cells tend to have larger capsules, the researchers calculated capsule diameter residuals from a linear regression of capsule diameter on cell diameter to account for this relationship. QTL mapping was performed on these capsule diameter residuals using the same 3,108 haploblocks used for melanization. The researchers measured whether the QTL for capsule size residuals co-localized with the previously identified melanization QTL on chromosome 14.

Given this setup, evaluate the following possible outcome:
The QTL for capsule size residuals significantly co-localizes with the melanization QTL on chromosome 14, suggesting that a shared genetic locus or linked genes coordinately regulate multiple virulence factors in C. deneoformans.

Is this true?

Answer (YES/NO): YES